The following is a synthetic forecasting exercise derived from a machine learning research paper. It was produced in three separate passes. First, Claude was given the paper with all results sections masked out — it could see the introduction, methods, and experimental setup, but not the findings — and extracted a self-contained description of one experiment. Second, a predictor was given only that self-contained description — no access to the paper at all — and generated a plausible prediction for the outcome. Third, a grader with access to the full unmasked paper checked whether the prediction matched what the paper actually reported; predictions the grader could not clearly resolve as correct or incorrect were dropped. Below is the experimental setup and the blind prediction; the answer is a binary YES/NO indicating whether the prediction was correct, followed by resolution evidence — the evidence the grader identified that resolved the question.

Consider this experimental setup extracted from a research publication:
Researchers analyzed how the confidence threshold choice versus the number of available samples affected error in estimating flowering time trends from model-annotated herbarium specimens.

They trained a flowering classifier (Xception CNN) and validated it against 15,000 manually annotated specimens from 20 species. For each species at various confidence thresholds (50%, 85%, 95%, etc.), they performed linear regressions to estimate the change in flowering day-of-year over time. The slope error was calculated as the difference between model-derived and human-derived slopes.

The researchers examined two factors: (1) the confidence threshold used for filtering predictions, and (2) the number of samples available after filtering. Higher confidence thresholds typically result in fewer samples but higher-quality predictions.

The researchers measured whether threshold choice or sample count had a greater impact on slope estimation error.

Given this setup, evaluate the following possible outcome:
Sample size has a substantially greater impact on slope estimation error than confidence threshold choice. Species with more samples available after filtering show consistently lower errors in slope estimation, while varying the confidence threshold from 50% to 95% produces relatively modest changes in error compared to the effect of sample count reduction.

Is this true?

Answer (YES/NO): YES